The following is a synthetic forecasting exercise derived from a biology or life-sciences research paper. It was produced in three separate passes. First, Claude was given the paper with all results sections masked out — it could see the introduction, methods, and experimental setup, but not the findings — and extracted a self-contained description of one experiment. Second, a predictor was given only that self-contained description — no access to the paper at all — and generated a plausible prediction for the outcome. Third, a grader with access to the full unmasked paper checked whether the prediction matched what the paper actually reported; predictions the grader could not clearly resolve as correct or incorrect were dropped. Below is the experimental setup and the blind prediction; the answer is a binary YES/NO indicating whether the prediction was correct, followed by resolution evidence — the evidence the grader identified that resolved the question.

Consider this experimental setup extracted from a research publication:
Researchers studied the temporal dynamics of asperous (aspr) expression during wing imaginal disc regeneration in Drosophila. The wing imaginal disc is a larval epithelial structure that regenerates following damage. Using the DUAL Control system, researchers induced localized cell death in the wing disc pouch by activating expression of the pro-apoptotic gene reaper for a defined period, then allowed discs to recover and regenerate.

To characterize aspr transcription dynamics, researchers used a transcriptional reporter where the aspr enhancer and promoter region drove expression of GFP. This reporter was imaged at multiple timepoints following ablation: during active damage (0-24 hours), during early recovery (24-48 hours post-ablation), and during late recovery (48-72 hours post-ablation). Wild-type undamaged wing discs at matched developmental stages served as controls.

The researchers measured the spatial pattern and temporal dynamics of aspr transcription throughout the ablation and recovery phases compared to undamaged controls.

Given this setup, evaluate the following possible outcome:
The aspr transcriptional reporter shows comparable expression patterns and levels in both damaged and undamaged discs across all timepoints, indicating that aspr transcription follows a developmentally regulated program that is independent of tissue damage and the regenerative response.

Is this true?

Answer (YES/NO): NO